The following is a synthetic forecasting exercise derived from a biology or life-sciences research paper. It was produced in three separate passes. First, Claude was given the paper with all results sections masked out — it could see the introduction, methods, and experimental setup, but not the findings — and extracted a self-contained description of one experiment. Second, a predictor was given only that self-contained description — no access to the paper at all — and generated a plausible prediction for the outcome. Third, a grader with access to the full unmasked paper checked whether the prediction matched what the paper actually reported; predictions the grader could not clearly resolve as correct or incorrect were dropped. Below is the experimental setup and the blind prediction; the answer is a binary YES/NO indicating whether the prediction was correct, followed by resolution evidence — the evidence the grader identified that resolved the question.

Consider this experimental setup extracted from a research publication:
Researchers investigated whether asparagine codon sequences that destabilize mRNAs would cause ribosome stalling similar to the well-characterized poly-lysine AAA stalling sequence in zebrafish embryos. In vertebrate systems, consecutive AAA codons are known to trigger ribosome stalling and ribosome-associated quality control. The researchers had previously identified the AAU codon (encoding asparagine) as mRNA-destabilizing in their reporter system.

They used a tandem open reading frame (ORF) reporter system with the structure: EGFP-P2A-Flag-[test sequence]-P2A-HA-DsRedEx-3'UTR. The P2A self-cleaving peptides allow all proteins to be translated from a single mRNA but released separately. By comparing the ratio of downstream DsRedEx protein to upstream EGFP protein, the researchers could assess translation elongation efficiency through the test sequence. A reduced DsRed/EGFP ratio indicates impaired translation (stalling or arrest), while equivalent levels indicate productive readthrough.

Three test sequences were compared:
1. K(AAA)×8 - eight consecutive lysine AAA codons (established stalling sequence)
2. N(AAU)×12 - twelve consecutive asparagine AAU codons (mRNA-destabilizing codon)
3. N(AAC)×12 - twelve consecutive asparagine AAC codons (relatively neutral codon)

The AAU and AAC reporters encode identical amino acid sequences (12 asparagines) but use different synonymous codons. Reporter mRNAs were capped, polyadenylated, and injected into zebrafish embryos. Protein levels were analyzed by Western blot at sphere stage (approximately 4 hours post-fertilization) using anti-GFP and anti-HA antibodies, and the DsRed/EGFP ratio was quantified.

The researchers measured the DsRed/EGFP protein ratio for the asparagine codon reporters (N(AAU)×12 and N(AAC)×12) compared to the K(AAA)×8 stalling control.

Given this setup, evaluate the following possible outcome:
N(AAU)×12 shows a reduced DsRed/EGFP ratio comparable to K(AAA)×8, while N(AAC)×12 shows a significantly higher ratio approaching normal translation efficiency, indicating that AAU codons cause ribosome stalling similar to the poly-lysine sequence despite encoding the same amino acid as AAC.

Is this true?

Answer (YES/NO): NO